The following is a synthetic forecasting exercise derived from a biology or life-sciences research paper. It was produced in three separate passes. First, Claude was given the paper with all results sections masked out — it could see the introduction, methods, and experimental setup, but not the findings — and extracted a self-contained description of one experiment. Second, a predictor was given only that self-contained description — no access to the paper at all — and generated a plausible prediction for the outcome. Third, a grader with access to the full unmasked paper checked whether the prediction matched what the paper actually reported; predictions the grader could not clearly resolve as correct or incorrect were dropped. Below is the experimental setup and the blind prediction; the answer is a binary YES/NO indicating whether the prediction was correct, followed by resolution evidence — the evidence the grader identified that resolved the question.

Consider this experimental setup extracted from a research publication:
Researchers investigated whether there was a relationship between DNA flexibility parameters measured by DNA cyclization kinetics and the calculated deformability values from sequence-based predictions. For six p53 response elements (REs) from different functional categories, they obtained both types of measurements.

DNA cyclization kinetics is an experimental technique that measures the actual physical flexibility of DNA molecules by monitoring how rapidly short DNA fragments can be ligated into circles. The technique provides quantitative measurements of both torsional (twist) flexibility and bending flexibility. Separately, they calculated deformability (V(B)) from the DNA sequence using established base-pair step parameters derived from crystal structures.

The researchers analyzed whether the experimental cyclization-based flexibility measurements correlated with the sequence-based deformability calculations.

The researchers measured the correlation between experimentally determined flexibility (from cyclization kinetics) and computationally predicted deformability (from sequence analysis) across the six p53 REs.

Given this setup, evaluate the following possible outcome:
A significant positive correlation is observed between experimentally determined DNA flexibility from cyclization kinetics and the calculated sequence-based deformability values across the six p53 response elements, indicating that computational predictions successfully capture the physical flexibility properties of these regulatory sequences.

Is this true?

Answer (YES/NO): YES